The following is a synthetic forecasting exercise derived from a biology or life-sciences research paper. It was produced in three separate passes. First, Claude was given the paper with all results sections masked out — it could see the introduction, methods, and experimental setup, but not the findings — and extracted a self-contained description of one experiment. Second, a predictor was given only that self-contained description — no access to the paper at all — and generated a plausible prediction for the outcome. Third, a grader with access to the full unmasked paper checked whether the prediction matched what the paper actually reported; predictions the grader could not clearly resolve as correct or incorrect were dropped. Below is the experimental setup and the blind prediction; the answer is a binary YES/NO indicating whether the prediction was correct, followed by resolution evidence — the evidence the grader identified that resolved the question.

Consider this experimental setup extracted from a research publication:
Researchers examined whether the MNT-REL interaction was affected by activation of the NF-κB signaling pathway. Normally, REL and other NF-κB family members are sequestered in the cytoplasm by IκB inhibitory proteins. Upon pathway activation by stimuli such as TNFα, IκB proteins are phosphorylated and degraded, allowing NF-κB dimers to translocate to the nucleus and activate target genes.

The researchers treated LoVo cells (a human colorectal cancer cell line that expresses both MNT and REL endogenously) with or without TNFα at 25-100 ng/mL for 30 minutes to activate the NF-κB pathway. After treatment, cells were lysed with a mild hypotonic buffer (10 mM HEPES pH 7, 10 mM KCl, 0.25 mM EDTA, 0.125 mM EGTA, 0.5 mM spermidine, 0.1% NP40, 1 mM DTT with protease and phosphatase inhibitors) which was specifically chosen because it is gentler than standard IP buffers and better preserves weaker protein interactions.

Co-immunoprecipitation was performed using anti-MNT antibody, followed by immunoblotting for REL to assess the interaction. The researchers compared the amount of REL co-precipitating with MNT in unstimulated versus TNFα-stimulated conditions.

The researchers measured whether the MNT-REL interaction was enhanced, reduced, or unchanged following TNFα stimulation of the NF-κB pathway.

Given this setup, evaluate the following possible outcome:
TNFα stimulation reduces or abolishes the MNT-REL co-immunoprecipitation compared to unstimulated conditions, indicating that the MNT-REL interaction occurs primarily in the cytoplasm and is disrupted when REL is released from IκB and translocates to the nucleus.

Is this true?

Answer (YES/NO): NO